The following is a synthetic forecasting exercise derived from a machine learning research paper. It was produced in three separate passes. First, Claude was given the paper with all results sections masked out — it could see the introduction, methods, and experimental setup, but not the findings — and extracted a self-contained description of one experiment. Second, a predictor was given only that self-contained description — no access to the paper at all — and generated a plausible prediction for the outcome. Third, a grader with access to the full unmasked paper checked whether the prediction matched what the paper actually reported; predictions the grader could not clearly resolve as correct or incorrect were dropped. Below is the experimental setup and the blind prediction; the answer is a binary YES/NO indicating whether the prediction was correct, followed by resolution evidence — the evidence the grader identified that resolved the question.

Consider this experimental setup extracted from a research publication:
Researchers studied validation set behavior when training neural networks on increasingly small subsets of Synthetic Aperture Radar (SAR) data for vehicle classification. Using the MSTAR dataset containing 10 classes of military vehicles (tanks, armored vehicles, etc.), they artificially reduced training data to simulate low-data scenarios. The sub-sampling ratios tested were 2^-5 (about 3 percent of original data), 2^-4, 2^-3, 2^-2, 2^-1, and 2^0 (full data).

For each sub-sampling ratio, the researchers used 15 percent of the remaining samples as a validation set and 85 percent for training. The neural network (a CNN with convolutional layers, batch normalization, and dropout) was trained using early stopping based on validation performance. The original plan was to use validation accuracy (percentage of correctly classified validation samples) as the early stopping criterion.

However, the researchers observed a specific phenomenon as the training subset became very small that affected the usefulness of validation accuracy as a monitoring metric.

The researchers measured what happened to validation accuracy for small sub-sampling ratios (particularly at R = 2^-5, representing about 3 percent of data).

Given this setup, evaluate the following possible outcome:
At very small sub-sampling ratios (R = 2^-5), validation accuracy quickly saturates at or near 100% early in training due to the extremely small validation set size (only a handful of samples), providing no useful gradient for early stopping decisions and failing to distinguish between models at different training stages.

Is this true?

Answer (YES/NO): YES